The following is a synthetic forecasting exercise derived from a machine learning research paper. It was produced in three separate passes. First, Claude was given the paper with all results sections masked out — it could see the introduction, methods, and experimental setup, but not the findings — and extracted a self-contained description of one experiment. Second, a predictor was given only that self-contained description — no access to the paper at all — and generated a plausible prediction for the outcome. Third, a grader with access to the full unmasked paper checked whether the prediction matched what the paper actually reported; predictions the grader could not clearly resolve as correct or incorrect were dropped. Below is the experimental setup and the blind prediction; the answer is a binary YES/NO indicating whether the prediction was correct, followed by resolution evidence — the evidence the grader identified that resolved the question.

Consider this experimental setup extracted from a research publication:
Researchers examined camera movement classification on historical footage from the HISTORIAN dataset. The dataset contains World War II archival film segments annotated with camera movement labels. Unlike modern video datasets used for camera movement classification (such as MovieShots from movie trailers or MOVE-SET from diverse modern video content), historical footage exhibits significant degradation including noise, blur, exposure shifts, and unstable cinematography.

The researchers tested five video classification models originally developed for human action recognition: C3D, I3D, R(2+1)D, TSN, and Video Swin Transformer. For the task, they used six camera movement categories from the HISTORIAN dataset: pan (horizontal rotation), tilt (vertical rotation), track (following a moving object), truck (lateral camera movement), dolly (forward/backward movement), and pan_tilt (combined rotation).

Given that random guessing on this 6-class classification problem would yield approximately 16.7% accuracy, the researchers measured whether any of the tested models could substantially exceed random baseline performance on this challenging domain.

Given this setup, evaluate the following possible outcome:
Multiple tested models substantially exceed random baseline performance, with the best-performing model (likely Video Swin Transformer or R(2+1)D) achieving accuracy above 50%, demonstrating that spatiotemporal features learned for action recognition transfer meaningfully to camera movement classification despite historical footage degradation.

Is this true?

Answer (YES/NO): NO